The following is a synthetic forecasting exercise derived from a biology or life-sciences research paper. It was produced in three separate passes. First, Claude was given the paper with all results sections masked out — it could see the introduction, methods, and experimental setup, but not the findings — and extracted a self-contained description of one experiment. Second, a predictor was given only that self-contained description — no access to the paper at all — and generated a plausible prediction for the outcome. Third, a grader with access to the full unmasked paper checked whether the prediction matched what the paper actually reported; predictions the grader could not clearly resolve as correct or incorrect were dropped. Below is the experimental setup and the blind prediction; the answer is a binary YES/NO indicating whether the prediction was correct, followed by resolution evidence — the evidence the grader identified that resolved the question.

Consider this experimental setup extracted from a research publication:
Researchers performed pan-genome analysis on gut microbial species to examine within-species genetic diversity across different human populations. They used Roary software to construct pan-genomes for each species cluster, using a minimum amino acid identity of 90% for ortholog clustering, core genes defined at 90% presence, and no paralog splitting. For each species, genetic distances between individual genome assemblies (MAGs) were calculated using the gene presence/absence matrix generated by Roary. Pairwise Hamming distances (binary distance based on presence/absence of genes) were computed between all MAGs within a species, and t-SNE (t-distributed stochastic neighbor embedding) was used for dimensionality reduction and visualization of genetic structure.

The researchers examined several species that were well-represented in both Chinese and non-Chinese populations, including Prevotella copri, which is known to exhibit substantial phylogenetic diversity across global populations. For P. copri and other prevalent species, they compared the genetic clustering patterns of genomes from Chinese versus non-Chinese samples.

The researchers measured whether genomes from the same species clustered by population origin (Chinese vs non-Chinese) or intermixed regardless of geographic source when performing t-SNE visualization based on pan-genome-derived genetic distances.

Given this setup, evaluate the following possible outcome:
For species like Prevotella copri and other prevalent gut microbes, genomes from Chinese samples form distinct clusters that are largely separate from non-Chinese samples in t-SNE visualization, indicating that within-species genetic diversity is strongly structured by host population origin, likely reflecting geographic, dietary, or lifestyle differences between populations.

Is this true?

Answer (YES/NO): YES